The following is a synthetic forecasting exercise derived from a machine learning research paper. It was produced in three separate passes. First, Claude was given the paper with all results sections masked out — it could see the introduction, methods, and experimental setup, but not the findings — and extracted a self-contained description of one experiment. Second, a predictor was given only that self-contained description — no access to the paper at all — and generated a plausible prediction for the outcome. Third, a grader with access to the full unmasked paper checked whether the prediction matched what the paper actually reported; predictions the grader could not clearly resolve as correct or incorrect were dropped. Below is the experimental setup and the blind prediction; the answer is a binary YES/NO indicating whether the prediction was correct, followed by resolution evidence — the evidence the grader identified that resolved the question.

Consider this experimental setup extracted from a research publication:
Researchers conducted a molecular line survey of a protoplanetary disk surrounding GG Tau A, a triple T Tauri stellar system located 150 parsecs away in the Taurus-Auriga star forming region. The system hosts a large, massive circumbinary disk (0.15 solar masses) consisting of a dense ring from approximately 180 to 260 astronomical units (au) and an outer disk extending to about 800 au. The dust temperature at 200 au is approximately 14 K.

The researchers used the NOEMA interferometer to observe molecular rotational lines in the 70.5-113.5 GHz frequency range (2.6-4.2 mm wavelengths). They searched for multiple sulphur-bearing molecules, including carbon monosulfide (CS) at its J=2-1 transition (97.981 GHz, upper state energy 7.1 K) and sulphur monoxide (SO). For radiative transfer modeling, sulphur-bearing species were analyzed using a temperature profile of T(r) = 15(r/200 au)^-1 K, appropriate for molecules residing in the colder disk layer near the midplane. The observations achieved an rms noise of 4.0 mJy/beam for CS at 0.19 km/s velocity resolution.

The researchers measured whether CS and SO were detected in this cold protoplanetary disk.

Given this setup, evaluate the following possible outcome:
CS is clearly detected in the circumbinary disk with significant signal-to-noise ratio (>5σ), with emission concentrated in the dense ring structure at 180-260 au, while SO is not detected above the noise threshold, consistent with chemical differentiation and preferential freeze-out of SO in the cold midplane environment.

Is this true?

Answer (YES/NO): NO